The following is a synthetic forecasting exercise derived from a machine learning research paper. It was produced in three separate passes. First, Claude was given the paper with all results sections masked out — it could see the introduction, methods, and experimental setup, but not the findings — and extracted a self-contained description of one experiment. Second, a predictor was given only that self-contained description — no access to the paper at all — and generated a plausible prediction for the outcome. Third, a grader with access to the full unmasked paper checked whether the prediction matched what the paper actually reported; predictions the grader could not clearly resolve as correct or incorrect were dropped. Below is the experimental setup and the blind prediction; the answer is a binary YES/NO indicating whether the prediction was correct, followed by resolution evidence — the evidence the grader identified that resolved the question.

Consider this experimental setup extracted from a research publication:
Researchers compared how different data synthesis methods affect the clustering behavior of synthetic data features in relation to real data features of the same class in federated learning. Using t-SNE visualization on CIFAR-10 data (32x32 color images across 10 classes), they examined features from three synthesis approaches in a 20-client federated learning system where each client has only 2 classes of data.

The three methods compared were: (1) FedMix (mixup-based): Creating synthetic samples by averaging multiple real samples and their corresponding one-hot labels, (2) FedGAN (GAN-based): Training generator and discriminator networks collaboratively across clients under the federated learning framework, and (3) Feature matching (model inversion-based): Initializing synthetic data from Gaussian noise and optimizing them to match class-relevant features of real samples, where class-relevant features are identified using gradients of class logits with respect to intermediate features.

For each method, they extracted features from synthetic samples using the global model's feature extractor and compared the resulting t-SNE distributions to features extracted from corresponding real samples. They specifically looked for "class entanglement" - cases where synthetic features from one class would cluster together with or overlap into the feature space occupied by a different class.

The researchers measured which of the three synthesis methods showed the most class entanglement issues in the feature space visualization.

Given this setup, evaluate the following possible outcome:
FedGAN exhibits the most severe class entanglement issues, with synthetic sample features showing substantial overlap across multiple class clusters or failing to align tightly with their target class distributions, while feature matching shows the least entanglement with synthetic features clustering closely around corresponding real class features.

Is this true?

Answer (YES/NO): NO